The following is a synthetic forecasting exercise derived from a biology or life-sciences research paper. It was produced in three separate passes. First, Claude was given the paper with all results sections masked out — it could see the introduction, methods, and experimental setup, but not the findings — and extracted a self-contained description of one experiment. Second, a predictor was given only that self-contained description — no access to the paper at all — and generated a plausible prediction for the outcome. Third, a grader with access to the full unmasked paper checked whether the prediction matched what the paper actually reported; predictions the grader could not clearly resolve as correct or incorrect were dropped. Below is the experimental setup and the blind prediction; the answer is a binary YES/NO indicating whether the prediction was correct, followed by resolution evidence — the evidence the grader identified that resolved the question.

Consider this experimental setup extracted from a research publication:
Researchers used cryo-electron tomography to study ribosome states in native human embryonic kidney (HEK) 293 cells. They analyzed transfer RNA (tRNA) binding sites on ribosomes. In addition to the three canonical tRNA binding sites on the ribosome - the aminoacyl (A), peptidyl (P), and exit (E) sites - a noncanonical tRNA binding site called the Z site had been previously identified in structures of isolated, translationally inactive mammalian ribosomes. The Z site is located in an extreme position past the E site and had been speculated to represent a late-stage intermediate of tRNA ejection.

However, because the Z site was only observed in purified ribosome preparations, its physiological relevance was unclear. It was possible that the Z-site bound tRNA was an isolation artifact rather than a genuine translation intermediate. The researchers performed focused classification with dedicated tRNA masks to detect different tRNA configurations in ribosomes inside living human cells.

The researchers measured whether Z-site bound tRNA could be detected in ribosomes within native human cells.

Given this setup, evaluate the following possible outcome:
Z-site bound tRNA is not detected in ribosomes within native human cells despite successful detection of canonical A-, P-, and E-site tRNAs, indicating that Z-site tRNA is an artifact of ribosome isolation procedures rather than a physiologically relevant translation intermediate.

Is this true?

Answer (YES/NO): NO